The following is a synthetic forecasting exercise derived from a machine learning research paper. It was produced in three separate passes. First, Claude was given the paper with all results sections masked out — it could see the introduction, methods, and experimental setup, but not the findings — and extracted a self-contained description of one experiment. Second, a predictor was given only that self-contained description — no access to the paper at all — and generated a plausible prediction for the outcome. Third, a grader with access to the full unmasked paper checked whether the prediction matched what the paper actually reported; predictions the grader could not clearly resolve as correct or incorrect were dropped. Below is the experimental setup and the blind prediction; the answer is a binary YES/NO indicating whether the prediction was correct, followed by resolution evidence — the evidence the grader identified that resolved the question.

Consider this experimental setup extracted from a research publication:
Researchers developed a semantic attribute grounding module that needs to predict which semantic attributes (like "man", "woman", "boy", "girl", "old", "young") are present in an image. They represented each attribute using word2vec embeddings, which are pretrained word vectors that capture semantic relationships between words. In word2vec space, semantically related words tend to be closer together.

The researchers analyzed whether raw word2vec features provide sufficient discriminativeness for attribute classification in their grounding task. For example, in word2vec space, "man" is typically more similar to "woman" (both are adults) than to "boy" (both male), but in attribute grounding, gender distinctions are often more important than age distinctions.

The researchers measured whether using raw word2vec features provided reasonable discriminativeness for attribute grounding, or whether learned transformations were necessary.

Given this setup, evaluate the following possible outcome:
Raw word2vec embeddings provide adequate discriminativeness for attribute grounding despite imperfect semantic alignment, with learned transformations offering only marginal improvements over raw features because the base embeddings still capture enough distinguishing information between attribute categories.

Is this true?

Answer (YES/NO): NO